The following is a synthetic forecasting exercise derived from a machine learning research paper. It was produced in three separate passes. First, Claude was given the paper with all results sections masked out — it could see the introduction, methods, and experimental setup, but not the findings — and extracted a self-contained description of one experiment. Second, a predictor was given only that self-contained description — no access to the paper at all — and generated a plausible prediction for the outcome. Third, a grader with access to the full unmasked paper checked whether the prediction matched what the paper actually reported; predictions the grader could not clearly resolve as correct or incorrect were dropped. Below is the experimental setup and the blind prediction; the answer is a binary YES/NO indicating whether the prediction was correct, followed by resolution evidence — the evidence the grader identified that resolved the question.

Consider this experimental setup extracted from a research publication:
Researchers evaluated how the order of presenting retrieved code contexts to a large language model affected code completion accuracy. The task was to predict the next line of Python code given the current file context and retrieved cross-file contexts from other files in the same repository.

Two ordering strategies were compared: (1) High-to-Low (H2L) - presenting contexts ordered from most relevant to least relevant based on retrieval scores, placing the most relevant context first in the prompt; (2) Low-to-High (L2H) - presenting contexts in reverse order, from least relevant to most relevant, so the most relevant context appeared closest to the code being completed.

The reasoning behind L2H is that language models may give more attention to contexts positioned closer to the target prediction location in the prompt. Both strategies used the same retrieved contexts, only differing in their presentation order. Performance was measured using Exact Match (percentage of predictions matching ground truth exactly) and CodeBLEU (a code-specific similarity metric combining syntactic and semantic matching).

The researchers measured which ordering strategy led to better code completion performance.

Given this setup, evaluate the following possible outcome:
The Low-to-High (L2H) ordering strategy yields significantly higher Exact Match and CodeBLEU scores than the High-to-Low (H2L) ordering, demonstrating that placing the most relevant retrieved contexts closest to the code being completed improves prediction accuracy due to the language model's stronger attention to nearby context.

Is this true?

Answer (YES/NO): YES